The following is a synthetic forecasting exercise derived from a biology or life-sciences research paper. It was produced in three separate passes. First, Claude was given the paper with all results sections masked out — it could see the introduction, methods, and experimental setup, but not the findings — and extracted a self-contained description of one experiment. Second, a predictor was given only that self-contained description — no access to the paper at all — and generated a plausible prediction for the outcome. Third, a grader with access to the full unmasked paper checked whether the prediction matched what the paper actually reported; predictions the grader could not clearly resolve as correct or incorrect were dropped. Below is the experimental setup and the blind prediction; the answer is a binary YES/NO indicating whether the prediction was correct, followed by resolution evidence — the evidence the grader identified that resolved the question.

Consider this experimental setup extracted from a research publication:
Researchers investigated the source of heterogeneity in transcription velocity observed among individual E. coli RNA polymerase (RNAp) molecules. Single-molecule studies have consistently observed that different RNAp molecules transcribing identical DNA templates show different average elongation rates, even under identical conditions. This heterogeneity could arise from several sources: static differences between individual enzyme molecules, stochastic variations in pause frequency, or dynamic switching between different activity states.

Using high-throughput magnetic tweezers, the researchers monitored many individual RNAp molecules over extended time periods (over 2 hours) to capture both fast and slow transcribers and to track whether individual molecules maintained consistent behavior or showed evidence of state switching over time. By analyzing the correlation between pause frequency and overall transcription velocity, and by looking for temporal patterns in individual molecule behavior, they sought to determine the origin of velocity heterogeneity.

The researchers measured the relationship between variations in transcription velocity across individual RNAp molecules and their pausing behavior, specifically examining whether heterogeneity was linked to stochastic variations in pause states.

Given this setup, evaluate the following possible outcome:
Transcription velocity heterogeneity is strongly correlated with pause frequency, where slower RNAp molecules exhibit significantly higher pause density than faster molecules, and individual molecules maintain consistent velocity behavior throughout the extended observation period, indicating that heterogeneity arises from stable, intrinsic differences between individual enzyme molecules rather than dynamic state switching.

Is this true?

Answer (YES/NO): NO